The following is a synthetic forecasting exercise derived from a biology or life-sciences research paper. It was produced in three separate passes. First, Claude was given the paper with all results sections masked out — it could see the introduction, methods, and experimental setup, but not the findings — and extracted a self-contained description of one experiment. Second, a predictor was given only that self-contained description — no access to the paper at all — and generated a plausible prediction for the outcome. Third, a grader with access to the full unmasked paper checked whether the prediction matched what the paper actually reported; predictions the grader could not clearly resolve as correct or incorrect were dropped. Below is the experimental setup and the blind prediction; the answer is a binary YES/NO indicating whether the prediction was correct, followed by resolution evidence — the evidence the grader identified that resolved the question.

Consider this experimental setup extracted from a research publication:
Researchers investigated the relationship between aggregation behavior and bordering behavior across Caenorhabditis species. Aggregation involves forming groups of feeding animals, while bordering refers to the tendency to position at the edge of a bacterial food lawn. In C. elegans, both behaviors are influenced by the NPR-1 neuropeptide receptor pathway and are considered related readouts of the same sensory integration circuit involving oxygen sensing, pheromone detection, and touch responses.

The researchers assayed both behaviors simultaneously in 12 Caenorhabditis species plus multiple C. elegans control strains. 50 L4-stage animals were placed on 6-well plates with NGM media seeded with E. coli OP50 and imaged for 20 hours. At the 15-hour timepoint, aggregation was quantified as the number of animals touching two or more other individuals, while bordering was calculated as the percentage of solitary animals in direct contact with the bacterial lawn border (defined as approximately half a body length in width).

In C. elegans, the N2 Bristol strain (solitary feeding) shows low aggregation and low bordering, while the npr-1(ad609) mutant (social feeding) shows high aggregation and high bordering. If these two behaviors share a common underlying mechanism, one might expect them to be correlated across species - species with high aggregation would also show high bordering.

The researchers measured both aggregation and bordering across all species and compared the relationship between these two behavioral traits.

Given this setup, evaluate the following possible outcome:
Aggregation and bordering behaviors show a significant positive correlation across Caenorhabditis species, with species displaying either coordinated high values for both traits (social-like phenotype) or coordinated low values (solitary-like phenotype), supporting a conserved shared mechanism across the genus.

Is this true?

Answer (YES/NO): NO